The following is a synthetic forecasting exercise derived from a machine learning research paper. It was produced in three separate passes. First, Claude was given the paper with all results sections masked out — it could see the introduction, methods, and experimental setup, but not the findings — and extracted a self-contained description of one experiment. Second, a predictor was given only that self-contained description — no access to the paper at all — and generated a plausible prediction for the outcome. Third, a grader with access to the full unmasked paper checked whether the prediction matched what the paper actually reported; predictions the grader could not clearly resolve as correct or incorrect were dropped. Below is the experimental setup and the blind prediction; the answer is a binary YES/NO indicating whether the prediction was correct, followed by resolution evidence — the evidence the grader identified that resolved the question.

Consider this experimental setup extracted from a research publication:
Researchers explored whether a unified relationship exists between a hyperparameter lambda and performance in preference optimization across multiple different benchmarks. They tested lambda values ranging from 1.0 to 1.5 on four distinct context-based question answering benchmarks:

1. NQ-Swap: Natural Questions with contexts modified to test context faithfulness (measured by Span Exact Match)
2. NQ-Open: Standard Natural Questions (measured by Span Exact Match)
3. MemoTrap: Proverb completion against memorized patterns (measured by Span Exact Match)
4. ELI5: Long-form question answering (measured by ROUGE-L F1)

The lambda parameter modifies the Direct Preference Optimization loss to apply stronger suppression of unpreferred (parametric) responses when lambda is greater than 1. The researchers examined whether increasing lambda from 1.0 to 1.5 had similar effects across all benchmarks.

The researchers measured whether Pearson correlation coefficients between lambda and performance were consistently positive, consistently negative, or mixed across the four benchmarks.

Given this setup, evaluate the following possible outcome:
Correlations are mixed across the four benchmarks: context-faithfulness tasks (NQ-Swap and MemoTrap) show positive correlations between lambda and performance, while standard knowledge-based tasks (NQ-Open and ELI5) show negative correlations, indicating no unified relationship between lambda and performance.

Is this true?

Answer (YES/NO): NO